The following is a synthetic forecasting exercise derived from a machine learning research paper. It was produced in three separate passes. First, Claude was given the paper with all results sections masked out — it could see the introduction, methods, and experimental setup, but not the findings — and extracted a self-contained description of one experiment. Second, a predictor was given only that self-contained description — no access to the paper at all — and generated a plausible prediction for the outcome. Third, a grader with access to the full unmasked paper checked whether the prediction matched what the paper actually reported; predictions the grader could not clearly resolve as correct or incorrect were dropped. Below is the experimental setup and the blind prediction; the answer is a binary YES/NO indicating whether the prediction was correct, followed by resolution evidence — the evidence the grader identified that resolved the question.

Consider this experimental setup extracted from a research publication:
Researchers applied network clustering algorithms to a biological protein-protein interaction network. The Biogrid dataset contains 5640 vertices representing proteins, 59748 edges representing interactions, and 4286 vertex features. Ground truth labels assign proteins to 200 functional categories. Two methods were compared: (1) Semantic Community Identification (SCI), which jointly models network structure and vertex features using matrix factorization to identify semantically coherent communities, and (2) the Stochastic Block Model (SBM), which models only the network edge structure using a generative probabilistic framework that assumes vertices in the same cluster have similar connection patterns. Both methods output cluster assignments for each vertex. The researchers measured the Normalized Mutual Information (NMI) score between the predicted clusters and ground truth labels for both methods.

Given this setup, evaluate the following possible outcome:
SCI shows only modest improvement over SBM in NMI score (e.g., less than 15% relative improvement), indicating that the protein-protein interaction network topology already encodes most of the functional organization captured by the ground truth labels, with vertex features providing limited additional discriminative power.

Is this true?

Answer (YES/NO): YES